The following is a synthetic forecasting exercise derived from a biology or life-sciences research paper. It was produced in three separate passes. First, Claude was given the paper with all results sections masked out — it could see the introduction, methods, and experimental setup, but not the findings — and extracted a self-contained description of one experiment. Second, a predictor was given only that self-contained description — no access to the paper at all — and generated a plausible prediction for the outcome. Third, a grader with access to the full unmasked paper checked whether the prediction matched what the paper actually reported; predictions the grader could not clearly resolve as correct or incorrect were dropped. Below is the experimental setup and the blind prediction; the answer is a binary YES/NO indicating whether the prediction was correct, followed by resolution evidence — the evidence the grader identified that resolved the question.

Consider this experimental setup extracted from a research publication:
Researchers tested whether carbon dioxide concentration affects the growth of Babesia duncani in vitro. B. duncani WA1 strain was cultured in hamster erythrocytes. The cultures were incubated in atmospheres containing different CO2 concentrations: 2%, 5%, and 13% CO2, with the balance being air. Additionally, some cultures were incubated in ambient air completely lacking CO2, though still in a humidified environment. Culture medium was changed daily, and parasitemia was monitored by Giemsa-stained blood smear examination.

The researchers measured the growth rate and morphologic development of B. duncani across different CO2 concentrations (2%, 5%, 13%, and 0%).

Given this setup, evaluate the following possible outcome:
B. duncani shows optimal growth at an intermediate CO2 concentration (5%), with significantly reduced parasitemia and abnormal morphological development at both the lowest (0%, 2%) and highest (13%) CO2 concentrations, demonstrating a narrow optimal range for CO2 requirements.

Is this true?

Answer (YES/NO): NO